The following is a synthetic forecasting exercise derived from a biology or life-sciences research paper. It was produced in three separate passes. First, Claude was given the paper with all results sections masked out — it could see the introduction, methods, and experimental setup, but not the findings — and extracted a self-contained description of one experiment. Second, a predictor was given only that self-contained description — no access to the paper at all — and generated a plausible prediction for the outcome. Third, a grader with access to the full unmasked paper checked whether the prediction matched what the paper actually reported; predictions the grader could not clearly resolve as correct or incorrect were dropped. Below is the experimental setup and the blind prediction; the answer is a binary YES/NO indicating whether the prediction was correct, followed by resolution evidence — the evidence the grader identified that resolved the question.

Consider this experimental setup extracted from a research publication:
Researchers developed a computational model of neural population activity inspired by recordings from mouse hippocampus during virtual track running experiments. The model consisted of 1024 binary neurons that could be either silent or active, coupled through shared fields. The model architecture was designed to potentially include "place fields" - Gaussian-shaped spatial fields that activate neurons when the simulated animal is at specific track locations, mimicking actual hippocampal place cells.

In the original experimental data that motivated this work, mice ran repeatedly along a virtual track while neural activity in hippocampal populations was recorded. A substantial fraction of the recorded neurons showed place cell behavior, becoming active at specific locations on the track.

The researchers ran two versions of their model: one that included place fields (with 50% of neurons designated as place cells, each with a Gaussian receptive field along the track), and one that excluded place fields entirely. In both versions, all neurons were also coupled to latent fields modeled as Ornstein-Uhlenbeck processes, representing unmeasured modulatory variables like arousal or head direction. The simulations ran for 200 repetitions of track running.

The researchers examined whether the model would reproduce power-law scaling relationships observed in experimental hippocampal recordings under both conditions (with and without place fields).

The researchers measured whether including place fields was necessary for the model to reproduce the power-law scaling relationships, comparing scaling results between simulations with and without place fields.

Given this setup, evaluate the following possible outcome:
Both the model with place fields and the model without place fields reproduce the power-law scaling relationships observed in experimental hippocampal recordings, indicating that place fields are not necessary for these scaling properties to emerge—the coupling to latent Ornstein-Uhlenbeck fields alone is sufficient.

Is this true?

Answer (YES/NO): YES